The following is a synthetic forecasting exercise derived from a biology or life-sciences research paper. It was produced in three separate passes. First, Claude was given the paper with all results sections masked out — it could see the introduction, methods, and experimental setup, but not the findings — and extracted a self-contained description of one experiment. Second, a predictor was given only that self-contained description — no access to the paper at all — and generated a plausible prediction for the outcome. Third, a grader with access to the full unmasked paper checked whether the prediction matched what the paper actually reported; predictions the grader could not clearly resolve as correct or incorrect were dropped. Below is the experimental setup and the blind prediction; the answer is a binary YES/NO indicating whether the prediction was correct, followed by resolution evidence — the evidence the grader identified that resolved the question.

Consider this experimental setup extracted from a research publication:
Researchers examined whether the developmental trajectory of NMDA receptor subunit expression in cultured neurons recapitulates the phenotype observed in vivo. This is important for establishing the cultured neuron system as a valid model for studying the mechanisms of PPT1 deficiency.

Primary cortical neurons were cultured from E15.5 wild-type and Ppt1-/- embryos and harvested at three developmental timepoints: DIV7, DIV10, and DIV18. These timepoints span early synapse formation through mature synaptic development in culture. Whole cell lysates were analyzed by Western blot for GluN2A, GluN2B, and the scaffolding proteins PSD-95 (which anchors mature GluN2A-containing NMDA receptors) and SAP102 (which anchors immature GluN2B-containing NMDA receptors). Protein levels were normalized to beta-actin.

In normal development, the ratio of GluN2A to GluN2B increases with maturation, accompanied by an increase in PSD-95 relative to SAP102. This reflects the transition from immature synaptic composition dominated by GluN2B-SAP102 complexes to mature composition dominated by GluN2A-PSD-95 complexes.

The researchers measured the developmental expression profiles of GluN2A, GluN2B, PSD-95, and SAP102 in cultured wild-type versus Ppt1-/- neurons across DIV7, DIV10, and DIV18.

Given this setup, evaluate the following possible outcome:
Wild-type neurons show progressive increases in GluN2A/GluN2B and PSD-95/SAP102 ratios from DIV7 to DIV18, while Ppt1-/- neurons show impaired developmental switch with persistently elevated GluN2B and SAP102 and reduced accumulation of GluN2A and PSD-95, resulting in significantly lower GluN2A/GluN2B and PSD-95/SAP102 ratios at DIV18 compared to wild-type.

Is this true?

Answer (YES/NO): NO